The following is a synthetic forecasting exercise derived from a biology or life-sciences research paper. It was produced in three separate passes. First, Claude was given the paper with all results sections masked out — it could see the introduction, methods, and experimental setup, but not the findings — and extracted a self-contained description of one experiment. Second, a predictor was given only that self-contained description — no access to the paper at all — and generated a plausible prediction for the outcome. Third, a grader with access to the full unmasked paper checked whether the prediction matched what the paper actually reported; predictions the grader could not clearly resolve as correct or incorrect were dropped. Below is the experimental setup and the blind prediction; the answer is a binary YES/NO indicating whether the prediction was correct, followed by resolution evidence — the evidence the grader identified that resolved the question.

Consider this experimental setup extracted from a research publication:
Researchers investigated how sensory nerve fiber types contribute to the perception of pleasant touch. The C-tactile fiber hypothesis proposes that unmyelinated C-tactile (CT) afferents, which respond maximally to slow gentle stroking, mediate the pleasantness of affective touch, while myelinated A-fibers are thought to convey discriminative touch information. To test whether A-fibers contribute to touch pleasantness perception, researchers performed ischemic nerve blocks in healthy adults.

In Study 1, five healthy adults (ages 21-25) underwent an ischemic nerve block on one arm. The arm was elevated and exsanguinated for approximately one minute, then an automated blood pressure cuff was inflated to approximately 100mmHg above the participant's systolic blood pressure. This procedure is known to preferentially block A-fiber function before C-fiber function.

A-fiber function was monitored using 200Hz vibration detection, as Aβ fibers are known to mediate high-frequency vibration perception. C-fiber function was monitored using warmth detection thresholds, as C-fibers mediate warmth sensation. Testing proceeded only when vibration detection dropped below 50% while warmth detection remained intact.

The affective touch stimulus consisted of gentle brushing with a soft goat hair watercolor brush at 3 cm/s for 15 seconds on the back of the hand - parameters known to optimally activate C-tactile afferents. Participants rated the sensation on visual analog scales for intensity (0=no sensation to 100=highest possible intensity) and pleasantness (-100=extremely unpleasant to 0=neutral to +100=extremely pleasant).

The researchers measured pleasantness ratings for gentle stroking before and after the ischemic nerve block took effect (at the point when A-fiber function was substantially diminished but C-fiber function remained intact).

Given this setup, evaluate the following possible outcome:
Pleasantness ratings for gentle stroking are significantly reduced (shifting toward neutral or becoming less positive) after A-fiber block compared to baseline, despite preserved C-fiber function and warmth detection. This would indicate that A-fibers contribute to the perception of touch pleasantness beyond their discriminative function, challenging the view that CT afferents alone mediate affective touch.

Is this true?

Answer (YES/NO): YES